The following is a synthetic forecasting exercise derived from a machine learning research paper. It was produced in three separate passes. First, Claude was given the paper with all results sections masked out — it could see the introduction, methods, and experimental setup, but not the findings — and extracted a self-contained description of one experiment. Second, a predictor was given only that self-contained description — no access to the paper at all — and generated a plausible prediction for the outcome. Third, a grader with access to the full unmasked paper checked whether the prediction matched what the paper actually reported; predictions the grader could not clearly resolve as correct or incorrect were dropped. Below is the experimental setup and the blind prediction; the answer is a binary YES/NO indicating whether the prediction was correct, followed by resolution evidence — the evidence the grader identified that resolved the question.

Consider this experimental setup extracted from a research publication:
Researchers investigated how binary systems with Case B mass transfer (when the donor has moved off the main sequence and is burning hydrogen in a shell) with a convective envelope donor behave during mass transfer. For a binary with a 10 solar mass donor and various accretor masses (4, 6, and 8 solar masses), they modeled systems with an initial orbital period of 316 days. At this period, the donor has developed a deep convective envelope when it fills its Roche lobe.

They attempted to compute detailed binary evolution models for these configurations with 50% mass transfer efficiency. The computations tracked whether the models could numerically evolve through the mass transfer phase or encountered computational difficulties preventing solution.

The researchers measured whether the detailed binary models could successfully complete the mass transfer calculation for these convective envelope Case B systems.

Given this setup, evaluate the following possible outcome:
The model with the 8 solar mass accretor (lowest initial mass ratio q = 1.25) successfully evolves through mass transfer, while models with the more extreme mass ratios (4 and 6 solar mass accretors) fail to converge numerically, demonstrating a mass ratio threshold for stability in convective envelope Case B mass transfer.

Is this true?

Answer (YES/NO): NO